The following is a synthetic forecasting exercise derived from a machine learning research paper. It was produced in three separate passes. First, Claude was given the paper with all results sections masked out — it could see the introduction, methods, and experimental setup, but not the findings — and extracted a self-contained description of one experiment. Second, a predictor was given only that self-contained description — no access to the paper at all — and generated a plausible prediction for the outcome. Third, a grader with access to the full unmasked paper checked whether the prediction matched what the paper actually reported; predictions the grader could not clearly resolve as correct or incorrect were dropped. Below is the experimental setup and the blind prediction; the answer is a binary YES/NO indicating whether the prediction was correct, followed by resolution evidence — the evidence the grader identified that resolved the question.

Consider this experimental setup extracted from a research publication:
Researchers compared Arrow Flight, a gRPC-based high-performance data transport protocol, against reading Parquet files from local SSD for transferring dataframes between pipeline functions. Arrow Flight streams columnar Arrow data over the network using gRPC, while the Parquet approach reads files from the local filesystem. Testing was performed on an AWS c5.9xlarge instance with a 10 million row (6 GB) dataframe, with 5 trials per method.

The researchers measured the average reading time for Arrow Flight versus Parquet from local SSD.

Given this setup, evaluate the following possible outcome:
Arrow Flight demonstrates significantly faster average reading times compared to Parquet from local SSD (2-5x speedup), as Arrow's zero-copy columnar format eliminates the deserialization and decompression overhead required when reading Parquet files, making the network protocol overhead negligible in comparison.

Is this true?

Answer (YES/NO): NO